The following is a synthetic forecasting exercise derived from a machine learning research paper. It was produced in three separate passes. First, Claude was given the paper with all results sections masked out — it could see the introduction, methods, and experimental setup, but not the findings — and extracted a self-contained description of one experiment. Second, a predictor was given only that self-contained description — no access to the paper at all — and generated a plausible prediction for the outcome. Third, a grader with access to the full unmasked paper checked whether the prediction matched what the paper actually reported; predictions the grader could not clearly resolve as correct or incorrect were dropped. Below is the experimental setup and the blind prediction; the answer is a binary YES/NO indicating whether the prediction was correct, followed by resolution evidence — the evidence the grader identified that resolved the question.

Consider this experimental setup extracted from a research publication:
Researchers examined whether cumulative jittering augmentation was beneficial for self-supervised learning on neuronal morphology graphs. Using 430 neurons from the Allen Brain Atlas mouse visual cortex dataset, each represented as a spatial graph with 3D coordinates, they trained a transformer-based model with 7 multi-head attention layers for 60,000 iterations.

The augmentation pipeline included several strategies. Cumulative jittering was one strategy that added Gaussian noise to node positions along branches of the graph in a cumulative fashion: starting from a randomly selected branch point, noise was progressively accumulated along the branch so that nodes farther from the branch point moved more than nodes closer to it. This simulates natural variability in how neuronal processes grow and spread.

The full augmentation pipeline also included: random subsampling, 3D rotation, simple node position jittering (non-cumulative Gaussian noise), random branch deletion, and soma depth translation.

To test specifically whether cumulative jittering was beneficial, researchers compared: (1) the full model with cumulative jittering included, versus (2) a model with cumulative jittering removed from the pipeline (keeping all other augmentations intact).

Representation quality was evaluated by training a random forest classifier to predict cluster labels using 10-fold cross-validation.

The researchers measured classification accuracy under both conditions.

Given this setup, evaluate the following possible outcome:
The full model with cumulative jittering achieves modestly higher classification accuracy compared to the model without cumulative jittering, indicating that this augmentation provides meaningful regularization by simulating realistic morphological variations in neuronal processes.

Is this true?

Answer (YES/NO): NO